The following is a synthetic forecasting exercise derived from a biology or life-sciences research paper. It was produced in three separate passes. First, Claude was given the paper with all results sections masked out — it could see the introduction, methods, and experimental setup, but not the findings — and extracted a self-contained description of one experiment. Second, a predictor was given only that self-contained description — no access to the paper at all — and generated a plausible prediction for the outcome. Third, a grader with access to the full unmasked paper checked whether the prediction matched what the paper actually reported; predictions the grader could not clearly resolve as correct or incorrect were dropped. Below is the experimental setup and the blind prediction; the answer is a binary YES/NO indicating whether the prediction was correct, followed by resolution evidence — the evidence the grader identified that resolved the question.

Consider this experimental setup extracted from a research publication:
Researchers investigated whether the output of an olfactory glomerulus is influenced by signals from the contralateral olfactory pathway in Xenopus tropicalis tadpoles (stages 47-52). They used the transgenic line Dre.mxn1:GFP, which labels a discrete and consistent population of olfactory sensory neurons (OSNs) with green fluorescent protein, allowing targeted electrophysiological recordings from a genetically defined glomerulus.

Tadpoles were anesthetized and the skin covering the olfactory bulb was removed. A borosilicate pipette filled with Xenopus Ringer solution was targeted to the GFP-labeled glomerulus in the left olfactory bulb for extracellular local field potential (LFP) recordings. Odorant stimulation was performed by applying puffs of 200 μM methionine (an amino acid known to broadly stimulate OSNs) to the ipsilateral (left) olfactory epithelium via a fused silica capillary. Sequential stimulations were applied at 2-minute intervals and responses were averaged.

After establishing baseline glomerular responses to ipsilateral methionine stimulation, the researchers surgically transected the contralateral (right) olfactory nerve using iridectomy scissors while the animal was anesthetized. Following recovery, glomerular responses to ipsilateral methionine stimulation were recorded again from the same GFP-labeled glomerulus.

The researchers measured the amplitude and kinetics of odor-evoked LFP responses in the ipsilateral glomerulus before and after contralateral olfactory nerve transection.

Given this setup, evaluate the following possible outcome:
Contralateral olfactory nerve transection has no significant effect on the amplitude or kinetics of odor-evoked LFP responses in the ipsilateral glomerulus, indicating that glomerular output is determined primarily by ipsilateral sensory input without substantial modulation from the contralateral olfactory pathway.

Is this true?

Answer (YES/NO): NO